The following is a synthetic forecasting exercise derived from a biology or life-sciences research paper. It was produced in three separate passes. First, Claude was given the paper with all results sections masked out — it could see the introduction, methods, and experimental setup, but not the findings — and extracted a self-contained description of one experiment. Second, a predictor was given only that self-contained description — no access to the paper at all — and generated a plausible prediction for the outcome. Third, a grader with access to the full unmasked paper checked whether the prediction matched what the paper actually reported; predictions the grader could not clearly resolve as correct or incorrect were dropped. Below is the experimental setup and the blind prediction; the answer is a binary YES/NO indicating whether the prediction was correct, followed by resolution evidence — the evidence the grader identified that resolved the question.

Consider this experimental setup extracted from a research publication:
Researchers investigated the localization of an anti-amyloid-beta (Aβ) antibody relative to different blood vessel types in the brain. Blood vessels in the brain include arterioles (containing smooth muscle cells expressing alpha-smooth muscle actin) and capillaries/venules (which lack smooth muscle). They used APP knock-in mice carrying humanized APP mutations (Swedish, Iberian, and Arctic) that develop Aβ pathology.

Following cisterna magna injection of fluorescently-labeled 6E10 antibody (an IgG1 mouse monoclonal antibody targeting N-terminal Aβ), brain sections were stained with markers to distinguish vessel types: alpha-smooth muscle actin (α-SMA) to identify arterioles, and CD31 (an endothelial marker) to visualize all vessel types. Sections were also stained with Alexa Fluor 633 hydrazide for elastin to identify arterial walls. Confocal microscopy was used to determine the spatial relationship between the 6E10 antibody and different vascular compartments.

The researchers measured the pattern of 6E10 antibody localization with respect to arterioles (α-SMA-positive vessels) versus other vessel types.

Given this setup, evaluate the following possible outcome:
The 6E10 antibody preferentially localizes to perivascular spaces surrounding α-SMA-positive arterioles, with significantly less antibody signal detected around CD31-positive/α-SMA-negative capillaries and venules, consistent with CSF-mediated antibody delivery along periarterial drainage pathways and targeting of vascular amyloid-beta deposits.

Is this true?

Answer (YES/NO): YES